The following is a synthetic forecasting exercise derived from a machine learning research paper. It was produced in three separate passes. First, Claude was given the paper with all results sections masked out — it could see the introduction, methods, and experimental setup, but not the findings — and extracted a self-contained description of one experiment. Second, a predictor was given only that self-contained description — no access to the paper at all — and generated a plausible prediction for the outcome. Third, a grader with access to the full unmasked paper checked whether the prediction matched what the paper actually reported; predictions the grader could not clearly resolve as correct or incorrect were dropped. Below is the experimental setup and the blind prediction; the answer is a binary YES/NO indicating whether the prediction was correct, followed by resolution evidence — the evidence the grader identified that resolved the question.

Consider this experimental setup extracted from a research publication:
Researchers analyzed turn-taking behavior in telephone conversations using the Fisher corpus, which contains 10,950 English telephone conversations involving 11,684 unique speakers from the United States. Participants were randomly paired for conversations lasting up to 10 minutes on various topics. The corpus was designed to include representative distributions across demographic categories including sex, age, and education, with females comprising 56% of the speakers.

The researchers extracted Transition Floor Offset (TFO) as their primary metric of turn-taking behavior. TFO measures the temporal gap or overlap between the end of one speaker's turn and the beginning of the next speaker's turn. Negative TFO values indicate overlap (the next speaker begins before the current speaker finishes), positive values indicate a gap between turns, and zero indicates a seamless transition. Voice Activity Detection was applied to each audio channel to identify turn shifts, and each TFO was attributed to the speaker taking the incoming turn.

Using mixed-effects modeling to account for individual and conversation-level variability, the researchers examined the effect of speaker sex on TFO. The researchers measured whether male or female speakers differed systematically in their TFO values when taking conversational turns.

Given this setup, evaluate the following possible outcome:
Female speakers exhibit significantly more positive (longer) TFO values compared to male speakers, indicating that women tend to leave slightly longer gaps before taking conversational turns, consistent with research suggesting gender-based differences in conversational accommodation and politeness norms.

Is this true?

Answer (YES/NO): NO